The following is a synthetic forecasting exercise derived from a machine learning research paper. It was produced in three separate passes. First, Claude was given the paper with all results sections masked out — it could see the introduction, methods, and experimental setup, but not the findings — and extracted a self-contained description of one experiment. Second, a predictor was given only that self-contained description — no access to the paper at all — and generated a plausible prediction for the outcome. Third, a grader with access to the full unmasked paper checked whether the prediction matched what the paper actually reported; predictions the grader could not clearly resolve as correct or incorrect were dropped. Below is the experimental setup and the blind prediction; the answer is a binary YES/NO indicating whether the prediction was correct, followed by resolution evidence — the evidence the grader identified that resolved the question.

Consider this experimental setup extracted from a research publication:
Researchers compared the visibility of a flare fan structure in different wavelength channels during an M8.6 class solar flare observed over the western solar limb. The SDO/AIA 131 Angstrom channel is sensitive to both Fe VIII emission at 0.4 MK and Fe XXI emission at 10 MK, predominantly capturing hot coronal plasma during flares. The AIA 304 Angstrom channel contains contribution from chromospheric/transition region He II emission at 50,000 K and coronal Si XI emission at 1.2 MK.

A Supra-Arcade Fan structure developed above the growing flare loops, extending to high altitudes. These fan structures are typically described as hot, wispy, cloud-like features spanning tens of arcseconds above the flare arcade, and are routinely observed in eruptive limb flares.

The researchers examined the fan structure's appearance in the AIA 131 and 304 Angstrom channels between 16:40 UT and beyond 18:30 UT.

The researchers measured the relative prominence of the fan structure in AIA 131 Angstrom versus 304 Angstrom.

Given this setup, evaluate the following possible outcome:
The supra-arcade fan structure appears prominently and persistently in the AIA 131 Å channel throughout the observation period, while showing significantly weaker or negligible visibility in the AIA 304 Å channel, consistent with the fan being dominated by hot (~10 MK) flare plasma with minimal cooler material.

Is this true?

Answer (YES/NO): YES